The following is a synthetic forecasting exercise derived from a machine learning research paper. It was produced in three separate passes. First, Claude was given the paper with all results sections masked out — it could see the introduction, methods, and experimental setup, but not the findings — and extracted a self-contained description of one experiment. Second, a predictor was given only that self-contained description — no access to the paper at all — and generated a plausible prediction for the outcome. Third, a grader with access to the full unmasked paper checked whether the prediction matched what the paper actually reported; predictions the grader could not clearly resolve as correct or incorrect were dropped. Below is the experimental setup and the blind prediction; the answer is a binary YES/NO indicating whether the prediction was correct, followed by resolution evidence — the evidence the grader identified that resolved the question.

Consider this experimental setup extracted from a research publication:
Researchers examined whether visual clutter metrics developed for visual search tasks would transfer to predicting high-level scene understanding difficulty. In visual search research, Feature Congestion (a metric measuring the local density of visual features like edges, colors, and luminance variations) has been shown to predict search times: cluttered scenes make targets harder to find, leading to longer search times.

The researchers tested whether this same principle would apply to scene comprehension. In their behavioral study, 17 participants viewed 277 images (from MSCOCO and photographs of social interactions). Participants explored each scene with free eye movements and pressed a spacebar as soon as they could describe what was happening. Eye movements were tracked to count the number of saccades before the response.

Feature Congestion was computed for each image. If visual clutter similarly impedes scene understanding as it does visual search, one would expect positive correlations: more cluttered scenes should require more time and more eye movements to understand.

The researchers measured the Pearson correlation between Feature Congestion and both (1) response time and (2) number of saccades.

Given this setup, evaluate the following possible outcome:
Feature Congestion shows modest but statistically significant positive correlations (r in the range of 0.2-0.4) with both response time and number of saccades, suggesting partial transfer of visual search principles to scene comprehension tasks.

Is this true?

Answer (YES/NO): NO